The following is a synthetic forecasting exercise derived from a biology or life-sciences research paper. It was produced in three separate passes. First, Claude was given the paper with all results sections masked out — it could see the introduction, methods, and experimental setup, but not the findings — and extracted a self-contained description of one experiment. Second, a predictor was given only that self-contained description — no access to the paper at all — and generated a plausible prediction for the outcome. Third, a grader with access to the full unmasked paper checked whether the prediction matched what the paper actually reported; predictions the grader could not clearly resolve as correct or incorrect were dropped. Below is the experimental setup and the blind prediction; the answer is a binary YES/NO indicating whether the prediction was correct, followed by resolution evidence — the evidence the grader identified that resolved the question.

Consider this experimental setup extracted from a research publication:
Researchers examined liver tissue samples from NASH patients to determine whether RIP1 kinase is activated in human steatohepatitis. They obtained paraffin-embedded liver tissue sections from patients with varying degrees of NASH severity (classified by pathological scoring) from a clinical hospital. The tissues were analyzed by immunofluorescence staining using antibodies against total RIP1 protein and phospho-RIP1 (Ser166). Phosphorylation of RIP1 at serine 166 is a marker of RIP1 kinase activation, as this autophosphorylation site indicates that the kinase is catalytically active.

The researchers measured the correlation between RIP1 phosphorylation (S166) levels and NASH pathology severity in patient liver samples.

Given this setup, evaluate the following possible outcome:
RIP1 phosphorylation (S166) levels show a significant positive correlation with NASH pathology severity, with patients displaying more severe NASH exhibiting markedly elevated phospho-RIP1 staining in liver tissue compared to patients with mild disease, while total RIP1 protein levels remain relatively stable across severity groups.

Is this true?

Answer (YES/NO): NO